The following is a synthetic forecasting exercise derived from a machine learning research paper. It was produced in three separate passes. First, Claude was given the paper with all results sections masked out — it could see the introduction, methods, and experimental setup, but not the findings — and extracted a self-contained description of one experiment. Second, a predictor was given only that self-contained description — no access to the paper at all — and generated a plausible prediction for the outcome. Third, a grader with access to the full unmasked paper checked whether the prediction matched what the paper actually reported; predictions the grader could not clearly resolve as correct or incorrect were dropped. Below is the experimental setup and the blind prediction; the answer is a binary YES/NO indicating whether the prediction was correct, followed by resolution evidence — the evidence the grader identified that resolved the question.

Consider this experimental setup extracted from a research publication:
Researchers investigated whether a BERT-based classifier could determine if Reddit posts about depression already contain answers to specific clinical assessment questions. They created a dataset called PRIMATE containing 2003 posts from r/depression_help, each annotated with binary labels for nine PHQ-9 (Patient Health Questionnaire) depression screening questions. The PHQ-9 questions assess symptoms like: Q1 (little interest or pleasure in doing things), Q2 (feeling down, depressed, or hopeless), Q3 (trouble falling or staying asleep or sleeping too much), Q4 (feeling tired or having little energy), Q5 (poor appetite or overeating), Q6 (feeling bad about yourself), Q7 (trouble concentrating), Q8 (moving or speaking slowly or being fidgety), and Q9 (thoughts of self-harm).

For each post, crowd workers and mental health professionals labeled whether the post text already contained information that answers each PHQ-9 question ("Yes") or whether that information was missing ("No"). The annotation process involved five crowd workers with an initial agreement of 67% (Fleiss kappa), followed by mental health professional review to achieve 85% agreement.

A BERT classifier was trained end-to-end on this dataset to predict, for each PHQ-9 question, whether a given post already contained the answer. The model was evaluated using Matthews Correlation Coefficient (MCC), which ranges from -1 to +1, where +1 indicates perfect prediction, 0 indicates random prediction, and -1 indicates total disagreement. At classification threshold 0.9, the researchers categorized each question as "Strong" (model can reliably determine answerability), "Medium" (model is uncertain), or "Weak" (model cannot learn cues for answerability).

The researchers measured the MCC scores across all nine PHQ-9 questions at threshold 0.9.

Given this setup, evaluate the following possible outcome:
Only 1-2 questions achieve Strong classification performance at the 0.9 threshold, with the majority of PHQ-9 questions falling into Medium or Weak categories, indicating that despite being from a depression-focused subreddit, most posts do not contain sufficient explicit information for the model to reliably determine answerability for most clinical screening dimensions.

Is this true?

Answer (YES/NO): NO